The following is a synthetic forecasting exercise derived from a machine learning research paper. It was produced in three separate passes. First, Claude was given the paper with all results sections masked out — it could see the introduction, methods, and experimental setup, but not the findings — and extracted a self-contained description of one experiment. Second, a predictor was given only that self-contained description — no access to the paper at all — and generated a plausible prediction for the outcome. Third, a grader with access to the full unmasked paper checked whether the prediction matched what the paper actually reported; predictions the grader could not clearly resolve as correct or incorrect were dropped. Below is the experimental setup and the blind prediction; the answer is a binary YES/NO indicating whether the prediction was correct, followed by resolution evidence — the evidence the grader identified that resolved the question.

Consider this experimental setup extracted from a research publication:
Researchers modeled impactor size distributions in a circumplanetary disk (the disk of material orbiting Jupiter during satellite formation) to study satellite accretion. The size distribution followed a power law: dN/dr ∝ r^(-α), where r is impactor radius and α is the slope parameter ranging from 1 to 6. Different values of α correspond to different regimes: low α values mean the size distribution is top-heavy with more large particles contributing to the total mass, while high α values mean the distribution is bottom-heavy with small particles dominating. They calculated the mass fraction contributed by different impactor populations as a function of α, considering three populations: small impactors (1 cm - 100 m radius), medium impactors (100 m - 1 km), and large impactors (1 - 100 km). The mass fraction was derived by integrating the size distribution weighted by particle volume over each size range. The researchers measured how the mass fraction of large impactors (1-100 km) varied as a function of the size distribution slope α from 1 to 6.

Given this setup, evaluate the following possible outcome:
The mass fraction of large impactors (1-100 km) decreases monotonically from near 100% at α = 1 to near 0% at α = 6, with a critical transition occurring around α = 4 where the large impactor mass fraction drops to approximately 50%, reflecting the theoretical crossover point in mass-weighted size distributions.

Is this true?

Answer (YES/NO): NO